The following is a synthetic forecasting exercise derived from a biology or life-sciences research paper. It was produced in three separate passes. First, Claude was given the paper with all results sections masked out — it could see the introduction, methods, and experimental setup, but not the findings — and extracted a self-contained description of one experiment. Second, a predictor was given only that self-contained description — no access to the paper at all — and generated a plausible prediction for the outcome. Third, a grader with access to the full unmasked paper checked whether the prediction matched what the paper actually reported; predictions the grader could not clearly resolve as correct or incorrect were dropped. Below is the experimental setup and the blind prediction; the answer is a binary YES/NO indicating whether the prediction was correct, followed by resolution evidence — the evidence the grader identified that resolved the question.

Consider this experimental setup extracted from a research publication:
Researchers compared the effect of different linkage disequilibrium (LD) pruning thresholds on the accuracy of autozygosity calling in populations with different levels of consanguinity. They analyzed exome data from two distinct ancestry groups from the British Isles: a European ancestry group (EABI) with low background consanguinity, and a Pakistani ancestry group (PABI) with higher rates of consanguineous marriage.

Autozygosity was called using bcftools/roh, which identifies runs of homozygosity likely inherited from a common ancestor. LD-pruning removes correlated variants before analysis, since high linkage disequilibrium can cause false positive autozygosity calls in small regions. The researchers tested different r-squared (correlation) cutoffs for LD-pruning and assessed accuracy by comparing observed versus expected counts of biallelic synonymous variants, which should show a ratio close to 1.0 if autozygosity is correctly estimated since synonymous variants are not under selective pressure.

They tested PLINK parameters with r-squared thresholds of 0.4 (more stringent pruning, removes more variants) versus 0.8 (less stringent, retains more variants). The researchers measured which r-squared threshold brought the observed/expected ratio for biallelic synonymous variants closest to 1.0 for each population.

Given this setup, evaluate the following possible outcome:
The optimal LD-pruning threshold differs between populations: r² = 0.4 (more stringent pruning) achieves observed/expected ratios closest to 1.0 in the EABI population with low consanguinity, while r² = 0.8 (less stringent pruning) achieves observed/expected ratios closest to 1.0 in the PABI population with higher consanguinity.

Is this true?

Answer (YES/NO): YES